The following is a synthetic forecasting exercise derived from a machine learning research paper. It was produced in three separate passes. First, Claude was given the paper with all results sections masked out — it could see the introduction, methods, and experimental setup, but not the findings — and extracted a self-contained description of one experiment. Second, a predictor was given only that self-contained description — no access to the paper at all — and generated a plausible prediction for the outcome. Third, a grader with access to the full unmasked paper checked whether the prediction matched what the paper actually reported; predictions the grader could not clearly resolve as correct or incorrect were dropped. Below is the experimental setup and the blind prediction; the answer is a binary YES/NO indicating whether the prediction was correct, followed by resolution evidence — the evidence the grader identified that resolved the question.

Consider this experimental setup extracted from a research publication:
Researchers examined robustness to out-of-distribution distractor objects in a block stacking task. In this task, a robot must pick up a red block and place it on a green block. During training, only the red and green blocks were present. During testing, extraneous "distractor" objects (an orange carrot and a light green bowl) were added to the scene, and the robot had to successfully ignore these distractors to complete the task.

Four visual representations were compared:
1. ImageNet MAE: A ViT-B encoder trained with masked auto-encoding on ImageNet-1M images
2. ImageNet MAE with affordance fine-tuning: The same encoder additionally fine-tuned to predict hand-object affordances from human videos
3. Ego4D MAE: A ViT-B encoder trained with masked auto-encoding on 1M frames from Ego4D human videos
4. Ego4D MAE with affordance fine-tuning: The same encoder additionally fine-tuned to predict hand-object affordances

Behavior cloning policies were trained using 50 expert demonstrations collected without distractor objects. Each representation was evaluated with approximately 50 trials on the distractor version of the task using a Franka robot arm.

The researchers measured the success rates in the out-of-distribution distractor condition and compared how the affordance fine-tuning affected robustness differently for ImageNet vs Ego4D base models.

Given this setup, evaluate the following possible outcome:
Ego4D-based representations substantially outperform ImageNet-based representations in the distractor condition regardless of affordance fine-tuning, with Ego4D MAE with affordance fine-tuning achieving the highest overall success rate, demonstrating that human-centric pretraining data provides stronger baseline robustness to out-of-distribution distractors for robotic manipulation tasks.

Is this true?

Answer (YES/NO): NO